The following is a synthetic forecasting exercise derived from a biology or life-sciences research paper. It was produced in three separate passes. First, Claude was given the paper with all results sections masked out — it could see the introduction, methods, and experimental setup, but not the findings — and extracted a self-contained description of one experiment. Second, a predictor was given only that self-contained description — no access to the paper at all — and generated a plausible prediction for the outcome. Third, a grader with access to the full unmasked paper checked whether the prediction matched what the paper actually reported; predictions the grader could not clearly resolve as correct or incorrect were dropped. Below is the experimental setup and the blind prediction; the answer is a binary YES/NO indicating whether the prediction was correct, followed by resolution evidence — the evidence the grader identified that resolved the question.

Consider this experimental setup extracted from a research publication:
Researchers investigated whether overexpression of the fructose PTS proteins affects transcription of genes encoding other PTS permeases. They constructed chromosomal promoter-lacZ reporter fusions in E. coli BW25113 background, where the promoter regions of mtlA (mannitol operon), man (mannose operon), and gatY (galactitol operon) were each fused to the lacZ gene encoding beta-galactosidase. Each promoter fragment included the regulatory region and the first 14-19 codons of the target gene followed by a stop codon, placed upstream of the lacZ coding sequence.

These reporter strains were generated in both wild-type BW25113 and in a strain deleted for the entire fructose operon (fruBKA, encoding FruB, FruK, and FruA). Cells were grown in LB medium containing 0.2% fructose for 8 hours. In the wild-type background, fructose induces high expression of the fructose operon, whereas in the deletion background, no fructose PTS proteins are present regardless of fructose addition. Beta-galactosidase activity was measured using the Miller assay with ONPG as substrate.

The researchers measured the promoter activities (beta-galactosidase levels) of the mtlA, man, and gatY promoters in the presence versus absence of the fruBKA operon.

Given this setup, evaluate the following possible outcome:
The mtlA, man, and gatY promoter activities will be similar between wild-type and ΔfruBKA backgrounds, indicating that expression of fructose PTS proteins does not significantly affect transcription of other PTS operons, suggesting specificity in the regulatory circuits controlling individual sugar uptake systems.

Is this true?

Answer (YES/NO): YES